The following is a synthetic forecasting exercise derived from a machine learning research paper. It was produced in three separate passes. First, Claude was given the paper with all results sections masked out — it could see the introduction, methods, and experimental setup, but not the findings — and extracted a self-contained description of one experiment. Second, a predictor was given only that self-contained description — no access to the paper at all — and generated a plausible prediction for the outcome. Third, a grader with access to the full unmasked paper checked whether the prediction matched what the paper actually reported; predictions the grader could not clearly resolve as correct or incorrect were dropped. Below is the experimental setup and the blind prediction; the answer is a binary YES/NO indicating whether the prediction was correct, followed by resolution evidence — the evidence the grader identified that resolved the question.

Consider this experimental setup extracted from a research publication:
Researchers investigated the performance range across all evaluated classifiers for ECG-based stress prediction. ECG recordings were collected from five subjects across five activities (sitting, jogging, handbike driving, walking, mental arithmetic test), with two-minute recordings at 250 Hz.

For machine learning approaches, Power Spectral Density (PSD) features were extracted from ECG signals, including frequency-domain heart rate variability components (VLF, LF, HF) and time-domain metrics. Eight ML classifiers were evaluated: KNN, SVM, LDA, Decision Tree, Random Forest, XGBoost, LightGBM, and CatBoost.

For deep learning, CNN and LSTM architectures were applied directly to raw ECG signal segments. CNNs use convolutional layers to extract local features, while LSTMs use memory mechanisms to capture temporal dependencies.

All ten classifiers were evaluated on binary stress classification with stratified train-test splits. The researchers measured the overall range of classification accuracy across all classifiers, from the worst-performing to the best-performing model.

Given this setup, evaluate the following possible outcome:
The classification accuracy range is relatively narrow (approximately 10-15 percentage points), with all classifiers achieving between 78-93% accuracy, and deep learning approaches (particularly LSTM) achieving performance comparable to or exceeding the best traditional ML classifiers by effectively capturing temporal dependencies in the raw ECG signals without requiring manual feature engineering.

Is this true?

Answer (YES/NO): NO